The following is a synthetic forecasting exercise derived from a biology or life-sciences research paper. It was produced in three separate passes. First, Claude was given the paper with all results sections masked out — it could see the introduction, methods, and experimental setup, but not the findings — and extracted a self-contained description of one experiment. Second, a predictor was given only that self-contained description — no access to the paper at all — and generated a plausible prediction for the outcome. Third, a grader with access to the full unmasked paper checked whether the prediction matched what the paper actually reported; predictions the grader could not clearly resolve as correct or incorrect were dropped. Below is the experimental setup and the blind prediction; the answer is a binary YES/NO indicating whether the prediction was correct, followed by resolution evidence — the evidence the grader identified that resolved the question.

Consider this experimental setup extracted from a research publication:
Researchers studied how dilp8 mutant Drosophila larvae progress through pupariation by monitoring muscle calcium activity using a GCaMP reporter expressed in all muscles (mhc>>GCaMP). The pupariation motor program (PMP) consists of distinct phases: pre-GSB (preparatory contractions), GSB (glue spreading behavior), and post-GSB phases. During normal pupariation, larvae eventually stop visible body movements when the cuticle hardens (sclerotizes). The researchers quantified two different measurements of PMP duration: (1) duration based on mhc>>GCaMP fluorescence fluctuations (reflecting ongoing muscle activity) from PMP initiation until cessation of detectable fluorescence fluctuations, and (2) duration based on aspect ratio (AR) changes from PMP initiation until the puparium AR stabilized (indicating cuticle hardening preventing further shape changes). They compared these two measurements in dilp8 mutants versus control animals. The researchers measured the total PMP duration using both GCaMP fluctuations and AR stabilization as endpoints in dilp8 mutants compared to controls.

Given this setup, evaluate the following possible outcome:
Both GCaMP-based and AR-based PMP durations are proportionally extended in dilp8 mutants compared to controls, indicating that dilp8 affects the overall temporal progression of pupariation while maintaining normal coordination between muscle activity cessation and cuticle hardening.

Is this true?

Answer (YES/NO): NO